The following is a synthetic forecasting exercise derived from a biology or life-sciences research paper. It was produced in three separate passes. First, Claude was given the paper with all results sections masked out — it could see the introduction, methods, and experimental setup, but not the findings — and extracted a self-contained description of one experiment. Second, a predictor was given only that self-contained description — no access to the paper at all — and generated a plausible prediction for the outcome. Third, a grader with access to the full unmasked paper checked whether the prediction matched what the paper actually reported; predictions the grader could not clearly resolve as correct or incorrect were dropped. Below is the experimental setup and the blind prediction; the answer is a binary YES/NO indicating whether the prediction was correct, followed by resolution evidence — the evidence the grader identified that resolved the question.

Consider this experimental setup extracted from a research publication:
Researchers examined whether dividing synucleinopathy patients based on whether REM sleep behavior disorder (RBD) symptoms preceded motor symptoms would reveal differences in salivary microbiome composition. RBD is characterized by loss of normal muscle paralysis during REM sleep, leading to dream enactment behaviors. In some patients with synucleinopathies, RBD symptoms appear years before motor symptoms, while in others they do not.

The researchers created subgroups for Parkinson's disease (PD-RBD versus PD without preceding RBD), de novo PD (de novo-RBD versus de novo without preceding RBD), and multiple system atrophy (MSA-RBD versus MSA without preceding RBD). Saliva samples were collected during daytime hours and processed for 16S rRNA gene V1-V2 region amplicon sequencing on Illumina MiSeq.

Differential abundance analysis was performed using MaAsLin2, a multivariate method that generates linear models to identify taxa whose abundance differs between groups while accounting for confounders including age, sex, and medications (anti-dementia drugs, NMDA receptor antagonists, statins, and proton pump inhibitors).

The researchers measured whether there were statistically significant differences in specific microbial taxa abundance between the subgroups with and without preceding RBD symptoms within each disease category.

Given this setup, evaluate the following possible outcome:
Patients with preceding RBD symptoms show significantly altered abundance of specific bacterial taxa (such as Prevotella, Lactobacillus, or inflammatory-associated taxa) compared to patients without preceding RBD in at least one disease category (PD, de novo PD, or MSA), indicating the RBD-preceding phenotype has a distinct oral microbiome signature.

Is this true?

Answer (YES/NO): NO